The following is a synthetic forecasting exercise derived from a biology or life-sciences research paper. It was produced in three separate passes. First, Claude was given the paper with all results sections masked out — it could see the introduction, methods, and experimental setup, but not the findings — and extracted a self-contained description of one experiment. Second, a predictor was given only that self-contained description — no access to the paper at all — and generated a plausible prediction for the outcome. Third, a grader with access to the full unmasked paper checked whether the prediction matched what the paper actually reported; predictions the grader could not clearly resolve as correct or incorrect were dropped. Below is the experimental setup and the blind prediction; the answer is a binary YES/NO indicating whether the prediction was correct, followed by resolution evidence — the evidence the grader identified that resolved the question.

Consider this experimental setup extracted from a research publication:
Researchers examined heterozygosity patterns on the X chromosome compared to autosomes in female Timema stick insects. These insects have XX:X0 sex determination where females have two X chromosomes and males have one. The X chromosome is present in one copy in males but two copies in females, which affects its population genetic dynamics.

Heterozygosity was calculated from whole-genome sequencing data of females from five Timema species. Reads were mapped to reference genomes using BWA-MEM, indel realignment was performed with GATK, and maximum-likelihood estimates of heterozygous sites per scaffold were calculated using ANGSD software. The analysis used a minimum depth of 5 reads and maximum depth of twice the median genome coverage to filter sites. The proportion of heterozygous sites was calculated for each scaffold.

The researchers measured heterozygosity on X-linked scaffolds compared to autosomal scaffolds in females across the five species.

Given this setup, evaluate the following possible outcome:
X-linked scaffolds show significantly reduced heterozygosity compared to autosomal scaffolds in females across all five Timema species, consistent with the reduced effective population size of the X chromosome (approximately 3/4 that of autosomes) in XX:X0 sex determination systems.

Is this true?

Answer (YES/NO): NO